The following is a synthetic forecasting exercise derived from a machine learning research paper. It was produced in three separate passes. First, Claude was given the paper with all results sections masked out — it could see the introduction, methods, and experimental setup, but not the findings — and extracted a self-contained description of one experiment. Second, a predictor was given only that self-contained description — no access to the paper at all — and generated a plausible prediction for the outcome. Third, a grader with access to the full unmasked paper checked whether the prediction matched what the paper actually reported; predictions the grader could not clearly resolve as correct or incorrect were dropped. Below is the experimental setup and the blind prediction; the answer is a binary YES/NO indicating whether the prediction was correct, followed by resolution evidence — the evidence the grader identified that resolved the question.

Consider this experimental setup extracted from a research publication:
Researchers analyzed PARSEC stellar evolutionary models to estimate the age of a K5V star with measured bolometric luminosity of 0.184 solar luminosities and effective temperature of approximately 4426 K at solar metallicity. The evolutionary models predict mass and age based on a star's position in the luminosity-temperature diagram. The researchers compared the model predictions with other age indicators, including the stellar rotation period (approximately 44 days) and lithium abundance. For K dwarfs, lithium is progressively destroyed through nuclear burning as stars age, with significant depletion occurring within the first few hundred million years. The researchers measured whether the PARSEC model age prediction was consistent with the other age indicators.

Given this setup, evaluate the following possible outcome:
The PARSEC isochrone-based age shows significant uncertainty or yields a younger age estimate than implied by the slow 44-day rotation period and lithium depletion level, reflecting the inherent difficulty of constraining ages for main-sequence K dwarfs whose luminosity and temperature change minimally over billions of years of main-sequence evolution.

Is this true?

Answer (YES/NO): YES